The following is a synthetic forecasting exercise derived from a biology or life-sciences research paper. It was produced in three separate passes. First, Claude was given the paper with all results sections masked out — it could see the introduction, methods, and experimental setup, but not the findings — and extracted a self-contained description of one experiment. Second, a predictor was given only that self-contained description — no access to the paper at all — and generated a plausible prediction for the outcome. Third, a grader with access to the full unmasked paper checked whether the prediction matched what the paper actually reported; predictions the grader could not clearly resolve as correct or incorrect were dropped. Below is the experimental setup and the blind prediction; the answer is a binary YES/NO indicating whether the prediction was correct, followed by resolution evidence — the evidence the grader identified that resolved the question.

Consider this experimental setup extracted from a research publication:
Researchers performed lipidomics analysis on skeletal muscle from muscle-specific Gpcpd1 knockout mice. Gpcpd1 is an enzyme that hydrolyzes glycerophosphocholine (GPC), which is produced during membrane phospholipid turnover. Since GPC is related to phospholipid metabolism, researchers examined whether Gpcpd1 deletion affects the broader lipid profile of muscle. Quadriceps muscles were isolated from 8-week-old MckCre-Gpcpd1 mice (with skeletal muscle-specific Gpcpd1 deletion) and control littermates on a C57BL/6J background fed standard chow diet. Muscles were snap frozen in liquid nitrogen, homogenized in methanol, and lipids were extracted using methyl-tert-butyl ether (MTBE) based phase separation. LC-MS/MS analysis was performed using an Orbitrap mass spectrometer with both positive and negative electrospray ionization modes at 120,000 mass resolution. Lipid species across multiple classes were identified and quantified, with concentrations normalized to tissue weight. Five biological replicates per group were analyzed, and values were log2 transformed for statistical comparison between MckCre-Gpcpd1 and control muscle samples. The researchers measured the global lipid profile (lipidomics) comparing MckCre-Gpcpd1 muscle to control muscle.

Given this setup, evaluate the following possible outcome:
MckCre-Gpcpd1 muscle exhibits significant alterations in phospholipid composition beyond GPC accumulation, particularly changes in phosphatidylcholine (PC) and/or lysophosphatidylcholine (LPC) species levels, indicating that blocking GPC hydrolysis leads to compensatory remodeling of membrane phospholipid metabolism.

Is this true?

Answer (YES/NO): NO